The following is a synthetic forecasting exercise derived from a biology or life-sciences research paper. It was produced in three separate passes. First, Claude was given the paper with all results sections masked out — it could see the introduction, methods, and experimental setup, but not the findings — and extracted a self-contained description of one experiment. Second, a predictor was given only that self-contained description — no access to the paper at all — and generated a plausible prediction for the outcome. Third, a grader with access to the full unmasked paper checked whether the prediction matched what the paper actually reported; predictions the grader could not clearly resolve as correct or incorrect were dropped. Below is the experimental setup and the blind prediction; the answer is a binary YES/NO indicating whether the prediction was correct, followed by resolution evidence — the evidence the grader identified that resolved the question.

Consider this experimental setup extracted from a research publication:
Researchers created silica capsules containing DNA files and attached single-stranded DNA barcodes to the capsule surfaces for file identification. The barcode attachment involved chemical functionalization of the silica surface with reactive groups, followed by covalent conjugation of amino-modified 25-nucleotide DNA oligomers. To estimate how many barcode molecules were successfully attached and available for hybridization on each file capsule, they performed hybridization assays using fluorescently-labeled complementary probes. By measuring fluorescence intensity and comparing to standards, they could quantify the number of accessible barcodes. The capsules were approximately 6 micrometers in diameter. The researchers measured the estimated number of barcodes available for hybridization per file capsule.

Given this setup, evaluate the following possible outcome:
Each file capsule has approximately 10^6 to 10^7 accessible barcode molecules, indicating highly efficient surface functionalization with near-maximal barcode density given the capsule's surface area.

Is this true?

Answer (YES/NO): NO